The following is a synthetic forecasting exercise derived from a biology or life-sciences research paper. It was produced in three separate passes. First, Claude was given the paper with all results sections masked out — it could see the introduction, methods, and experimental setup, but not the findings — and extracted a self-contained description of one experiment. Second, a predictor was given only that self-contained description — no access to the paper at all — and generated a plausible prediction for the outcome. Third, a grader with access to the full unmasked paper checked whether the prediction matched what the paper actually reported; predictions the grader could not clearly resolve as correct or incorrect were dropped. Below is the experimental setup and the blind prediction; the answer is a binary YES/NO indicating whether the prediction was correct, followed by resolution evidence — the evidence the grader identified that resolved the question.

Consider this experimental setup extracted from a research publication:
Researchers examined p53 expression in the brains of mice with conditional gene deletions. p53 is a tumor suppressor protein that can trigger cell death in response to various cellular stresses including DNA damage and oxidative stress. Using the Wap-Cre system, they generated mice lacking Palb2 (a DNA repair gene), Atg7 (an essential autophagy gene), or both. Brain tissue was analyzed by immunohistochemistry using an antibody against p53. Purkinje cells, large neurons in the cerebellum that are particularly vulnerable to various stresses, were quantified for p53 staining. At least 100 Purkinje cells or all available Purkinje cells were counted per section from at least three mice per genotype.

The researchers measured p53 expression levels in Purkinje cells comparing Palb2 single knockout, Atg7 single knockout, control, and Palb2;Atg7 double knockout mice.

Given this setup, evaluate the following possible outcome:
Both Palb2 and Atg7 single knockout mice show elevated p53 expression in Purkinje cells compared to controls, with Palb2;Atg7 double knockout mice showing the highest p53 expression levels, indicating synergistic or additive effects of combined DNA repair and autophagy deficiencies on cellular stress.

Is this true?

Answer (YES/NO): NO